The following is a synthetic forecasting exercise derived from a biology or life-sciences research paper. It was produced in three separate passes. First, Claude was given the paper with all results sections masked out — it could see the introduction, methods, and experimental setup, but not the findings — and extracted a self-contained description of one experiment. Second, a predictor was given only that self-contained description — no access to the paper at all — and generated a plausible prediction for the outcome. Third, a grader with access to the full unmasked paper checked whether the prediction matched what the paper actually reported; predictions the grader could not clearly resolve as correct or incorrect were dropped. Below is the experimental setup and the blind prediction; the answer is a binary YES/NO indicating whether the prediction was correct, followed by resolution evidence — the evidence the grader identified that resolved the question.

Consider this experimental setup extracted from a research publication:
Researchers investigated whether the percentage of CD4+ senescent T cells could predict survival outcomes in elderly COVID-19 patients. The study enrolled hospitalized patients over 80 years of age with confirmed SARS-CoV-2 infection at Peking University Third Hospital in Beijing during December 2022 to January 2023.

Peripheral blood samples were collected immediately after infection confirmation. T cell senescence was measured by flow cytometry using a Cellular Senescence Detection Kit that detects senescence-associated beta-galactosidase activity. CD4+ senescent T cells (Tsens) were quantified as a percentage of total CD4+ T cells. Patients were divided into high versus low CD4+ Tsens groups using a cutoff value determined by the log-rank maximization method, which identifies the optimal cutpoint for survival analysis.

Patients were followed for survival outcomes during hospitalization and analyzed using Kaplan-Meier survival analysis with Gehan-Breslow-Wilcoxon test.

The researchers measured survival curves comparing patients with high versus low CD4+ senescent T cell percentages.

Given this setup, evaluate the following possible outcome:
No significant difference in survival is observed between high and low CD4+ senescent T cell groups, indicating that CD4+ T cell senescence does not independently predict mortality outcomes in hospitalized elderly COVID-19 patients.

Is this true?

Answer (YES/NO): NO